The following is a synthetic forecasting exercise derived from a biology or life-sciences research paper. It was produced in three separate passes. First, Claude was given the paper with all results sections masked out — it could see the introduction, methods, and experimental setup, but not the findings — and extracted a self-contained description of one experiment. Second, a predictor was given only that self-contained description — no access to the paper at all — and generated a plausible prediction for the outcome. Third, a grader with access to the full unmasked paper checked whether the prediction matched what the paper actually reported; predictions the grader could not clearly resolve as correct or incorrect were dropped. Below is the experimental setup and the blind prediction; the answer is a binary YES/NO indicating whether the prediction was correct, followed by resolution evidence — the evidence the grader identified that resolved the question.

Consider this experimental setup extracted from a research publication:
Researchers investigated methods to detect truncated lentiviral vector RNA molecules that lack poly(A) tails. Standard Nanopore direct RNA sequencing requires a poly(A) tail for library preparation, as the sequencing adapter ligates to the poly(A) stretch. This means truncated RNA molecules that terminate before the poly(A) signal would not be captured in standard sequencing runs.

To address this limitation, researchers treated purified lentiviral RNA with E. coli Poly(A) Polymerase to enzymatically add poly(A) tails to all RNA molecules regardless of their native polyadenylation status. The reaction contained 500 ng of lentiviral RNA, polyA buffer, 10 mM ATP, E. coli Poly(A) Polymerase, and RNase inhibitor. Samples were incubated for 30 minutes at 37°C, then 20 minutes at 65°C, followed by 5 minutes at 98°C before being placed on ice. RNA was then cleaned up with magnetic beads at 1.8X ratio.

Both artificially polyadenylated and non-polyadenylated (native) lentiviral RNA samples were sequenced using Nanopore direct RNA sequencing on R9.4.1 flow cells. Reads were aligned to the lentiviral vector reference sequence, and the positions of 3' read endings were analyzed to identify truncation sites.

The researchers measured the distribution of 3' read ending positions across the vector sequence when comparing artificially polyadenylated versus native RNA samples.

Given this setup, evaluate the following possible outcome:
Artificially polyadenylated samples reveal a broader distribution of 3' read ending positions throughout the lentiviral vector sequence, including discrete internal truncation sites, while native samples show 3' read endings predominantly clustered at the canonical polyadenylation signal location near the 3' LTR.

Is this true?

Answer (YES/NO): YES